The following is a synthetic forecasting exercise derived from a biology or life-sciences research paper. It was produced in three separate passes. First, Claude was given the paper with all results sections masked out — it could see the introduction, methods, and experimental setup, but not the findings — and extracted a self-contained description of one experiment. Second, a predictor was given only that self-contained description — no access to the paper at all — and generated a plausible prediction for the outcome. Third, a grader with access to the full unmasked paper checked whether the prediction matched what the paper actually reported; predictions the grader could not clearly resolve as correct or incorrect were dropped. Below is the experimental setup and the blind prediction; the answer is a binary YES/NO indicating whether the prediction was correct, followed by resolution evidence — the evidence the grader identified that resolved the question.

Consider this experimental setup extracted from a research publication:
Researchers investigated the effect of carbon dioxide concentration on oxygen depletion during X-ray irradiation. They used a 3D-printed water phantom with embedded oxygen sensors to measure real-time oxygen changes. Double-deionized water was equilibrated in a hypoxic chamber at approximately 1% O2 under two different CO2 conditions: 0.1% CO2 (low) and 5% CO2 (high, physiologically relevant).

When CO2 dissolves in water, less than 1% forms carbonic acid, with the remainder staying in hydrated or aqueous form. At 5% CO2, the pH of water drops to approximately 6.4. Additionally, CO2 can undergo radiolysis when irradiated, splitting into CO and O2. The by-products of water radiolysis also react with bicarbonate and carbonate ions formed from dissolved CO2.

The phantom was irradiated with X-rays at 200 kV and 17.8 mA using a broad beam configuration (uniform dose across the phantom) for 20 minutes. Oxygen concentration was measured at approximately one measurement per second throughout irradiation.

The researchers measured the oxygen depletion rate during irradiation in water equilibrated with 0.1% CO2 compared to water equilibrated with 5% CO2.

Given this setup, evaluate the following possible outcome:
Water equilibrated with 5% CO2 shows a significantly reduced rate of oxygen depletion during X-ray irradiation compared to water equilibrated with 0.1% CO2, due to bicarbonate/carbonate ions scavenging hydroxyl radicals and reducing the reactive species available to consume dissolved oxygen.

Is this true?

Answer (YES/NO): NO